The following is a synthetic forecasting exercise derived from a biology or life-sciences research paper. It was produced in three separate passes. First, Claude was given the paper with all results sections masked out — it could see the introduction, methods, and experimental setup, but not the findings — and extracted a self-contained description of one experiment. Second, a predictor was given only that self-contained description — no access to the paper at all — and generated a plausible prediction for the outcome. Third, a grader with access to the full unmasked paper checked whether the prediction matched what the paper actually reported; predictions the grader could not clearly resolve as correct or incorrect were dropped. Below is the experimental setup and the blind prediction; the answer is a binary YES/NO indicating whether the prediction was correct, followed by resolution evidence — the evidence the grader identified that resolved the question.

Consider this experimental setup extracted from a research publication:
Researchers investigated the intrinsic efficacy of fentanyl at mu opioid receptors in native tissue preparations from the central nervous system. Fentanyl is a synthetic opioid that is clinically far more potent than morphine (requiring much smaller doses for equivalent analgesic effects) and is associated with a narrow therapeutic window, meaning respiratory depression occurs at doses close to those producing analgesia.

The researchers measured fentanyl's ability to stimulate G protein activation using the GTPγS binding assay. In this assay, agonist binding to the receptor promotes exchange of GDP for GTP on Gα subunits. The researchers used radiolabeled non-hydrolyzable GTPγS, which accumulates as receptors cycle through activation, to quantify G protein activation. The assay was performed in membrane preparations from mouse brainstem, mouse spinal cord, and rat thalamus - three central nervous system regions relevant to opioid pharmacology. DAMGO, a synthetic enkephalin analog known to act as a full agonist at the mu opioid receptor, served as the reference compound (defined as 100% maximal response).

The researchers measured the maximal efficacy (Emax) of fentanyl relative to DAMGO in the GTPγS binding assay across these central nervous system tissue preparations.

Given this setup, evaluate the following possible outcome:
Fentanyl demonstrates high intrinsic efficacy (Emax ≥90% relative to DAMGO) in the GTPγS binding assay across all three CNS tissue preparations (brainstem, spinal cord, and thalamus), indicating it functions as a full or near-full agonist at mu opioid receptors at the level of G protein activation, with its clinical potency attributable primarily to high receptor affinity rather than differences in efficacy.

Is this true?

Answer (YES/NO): NO